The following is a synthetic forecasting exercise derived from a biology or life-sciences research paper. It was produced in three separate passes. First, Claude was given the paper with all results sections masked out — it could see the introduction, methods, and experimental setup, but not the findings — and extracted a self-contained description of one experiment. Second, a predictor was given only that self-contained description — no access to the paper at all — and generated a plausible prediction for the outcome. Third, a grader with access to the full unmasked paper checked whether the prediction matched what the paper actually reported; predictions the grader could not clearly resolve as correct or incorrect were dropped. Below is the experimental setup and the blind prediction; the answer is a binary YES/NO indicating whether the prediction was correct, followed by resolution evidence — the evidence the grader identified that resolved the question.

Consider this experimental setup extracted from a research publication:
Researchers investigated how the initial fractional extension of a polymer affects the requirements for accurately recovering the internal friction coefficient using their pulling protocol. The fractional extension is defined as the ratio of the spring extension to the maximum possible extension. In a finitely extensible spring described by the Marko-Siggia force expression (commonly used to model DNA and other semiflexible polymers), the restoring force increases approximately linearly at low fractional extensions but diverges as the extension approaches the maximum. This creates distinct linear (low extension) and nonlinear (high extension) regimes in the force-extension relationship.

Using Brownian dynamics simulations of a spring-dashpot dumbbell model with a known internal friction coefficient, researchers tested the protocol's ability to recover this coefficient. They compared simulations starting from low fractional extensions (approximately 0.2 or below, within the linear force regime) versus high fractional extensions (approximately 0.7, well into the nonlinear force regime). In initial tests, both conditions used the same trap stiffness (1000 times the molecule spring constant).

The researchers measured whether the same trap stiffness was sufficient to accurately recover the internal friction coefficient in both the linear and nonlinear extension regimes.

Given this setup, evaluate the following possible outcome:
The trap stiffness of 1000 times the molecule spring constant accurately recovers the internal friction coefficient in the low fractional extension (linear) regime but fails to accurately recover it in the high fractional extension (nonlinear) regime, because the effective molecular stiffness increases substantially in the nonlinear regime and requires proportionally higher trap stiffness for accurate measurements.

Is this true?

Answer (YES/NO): YES